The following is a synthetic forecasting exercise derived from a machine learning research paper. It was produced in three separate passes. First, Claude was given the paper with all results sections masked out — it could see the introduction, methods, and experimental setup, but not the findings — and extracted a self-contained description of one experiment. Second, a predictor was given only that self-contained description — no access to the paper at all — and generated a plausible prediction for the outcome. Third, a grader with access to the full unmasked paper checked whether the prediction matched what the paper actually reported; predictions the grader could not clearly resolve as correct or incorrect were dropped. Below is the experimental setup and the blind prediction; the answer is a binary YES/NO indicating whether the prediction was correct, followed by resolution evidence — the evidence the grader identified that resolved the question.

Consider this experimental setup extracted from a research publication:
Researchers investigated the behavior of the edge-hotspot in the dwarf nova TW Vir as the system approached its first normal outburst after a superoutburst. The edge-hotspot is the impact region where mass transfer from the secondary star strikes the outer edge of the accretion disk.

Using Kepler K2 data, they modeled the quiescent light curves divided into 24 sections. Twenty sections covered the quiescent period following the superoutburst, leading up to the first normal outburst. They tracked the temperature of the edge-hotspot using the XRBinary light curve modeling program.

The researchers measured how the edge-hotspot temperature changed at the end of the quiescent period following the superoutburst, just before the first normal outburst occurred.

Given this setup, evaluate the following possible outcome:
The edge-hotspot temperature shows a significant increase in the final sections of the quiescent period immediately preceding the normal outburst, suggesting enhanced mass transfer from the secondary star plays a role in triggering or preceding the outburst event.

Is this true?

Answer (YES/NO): YES